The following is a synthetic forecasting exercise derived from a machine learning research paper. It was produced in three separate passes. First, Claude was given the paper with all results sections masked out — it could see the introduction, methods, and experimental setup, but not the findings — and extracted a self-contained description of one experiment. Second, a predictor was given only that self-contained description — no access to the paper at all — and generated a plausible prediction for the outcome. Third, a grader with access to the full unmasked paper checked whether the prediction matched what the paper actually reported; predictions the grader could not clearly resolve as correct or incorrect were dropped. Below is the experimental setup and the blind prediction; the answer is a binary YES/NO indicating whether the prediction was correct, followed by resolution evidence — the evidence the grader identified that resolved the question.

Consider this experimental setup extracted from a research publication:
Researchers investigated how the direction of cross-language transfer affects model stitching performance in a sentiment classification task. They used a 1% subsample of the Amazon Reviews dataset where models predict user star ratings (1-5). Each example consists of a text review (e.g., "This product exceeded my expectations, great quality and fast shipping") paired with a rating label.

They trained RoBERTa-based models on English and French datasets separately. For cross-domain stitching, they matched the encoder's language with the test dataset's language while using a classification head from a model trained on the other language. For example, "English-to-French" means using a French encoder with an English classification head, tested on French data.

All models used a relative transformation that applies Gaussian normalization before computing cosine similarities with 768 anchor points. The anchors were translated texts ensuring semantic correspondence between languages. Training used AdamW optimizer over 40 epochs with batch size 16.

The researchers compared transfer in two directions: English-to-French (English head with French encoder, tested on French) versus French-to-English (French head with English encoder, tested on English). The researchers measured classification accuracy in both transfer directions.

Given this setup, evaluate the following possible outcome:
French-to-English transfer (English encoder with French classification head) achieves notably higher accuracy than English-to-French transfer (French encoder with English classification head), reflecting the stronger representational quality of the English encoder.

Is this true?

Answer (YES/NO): YES